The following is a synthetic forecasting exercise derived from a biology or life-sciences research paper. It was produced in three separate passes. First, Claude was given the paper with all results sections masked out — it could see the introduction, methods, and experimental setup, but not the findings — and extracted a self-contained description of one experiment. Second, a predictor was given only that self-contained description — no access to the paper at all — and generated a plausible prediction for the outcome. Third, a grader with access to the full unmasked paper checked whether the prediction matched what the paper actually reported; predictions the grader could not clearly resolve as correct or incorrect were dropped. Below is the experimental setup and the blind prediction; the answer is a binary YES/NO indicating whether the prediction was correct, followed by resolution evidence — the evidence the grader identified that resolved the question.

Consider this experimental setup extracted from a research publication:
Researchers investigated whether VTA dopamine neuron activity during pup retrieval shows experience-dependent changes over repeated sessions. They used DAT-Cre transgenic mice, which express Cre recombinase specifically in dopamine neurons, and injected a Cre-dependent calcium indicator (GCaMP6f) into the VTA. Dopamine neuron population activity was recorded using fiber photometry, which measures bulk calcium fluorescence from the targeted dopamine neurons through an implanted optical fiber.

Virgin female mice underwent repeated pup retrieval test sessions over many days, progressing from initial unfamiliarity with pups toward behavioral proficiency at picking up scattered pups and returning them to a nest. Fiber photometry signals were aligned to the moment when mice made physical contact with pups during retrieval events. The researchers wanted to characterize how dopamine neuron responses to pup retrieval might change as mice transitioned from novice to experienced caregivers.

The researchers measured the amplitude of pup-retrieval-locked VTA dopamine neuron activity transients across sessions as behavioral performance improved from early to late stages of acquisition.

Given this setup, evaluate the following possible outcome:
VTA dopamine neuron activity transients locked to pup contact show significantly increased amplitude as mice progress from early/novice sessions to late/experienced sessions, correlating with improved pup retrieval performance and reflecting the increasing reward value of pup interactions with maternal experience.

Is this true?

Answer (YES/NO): NO